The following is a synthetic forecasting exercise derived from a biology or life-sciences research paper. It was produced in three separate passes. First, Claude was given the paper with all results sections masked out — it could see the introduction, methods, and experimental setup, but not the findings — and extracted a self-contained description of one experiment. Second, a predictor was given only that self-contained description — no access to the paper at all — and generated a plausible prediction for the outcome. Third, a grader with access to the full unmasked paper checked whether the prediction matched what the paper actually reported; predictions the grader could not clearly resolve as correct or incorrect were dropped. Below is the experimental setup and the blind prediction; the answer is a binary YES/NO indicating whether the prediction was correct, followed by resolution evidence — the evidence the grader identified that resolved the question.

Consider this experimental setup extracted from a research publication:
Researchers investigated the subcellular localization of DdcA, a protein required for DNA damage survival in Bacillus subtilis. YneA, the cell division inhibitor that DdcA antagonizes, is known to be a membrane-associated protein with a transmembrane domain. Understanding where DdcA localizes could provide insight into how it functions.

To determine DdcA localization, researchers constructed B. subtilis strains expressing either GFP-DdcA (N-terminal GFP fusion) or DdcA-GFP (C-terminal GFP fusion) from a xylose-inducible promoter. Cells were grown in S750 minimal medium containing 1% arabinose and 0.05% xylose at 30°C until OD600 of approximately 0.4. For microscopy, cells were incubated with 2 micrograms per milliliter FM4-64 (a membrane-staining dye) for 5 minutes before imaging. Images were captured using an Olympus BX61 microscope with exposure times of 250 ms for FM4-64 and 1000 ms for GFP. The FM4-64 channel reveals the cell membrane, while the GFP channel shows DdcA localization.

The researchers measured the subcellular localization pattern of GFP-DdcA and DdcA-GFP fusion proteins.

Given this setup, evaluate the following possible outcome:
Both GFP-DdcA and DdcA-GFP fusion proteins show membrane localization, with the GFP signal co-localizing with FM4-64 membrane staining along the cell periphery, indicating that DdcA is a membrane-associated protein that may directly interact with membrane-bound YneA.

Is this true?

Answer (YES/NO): NO